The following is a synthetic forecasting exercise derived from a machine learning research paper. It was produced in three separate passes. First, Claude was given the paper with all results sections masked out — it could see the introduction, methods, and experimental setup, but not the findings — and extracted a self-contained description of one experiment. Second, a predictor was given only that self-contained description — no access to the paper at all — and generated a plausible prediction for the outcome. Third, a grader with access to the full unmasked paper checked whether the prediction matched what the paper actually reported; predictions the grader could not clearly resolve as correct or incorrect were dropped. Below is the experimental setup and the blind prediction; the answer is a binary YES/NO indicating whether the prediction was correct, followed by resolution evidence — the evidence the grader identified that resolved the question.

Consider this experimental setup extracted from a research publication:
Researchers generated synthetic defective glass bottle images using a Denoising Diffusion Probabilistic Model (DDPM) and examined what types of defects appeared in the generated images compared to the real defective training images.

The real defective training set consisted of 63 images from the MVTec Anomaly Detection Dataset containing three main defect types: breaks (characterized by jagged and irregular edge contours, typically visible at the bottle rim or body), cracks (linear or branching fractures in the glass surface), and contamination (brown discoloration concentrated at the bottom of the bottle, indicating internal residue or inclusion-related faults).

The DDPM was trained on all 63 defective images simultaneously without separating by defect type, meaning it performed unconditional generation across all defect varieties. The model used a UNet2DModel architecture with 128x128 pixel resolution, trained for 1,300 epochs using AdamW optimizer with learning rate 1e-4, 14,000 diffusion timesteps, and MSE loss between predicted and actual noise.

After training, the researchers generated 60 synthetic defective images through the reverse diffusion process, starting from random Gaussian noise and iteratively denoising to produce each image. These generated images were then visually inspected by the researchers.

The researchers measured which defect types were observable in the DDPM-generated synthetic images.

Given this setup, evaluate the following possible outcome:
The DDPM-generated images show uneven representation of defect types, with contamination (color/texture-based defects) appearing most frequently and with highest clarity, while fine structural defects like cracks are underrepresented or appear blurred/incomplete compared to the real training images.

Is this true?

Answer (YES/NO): NO